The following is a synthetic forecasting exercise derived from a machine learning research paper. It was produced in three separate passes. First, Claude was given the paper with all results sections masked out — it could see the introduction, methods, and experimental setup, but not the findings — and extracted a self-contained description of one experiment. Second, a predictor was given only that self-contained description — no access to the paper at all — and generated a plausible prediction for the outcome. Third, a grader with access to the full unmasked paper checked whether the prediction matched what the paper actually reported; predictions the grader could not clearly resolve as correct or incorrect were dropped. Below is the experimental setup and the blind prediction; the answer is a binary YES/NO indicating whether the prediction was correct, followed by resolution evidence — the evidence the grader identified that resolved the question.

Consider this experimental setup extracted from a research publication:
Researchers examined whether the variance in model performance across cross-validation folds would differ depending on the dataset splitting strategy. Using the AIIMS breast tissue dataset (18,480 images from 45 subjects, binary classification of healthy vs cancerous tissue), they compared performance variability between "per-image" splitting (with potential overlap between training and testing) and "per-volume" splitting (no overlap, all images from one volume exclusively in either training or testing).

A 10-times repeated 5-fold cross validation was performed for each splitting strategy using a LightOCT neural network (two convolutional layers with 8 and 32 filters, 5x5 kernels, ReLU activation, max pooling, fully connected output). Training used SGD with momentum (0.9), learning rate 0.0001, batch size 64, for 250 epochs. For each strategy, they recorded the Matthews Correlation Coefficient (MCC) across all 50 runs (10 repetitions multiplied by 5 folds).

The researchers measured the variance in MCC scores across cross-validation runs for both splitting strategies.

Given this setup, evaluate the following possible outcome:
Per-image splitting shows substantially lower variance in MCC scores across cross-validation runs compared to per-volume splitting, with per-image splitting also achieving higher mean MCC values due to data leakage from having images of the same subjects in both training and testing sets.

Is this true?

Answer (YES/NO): YES